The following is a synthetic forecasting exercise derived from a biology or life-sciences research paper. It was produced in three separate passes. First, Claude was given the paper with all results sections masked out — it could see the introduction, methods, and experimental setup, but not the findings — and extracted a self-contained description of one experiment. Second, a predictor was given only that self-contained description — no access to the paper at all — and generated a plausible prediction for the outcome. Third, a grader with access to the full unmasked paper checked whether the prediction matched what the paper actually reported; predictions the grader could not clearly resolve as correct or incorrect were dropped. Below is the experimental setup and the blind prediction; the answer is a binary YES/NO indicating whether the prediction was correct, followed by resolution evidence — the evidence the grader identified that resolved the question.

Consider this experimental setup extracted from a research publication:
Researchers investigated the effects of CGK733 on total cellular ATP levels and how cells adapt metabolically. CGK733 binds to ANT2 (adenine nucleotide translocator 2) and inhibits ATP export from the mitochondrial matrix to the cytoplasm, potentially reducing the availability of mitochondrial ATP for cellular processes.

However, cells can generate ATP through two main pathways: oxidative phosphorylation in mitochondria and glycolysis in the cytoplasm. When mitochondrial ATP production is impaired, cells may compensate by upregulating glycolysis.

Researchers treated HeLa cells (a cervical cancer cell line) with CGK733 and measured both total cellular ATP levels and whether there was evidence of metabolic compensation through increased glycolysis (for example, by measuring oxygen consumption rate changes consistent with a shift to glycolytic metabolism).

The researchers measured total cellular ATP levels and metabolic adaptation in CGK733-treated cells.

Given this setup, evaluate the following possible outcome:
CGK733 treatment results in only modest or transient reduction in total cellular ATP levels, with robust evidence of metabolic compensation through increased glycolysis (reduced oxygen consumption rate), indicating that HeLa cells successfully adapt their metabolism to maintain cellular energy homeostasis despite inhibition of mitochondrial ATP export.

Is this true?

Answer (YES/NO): NO